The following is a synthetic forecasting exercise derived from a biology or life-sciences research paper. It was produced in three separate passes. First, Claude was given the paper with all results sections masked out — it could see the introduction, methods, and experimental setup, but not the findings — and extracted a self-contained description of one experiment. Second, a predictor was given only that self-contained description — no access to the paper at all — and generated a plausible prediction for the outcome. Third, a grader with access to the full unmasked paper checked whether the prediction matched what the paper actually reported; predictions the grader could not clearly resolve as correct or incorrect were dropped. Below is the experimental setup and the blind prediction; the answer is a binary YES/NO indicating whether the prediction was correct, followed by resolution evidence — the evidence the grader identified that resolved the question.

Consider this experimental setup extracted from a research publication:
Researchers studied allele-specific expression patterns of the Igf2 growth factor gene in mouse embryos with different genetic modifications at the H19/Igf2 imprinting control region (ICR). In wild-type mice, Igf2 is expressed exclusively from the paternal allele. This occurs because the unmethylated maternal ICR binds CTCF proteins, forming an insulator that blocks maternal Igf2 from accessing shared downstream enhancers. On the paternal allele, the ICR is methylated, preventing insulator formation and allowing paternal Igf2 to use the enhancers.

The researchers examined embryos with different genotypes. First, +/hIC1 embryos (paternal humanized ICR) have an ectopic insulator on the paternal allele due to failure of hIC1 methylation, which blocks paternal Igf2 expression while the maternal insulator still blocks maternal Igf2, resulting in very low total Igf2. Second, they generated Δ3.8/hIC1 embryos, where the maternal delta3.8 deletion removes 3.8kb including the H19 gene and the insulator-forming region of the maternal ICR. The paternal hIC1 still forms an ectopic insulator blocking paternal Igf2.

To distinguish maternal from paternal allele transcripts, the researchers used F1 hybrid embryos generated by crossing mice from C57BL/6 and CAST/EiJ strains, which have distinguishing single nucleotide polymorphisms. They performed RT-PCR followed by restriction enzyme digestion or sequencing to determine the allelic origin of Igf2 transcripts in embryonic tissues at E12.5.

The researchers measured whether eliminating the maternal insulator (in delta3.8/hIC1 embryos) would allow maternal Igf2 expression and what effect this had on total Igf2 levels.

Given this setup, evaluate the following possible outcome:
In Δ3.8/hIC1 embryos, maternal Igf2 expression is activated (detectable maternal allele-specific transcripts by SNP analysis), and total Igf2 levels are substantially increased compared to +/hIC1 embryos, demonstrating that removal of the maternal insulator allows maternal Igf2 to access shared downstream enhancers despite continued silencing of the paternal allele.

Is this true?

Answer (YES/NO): YES